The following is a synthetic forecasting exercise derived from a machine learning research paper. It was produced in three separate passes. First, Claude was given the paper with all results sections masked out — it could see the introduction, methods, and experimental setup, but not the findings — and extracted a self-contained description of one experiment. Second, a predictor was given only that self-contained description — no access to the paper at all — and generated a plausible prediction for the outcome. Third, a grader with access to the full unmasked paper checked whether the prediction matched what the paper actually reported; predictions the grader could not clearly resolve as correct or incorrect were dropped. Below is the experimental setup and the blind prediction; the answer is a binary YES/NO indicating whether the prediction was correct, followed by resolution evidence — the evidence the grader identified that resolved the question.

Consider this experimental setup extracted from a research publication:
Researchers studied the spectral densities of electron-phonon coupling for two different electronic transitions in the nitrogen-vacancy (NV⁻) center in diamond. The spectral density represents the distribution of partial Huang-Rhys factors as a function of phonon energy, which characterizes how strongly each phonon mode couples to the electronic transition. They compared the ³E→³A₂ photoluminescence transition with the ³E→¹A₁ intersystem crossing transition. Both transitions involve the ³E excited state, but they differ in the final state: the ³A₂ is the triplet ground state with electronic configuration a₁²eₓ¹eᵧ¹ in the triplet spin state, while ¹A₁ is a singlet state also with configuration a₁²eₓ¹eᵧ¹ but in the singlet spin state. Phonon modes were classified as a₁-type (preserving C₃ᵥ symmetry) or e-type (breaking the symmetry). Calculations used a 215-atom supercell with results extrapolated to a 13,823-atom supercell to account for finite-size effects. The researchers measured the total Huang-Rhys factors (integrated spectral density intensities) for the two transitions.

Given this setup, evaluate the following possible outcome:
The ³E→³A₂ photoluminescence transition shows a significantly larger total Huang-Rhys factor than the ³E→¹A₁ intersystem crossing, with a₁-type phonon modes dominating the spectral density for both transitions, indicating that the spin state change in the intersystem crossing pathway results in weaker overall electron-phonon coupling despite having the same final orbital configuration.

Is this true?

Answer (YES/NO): YES